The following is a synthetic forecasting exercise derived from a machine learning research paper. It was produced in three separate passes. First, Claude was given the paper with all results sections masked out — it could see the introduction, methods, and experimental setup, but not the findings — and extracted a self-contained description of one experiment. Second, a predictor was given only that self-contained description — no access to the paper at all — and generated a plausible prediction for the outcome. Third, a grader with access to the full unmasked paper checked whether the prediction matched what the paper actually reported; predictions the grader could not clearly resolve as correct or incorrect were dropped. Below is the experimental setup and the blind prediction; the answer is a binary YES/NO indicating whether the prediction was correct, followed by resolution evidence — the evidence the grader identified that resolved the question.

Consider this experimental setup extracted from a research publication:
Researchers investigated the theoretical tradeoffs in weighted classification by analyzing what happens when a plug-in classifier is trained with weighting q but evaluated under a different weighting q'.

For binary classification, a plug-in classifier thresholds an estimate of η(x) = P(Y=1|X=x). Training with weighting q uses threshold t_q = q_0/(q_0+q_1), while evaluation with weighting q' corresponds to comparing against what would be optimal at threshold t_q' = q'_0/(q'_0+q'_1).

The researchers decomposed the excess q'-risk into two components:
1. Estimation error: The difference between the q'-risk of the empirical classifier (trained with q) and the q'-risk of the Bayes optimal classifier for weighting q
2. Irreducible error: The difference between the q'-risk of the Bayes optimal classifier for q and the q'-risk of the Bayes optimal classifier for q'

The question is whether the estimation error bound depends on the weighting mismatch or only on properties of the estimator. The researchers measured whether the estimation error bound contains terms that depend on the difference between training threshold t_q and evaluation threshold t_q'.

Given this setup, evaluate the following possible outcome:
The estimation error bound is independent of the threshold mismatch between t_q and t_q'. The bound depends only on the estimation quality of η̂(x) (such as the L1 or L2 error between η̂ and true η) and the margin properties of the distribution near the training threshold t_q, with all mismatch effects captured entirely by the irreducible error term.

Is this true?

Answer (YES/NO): NO